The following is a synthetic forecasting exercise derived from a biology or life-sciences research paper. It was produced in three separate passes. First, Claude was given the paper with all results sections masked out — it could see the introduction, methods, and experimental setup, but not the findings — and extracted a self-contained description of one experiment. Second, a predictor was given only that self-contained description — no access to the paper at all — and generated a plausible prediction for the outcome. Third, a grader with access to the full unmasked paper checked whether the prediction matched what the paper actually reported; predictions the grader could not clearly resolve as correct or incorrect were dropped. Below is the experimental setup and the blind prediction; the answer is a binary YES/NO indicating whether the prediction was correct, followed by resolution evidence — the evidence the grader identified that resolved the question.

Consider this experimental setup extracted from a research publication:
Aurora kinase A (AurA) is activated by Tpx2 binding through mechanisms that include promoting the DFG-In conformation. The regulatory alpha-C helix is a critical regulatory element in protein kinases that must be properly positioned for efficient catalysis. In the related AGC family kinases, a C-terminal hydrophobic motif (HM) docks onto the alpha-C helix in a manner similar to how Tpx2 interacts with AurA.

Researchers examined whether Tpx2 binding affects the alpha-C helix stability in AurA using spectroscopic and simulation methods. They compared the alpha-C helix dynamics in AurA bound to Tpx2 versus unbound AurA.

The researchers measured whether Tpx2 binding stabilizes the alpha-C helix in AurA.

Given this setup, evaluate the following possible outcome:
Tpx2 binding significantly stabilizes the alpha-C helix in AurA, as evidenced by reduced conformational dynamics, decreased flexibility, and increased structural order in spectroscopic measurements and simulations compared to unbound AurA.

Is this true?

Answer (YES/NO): NO